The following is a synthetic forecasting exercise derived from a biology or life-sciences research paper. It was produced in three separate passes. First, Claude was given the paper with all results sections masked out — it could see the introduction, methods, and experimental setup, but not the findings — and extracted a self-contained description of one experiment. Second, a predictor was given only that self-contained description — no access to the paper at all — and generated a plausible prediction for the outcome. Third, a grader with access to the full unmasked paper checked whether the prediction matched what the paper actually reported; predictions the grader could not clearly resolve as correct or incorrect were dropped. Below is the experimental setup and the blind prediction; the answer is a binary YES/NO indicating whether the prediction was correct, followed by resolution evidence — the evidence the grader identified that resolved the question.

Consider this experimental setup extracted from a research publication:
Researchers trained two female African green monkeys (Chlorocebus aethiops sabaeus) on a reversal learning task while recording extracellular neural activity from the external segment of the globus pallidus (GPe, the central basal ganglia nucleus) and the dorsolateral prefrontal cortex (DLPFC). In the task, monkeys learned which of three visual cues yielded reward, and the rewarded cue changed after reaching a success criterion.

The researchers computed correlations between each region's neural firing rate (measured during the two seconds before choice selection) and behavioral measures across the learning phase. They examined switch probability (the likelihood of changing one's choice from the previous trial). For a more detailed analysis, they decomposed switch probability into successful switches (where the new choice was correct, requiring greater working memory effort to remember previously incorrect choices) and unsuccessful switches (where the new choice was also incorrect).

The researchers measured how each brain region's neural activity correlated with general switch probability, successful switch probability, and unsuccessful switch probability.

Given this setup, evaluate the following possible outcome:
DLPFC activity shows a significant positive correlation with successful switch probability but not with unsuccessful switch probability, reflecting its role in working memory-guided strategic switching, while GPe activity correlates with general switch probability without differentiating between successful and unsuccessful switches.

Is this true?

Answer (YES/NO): YES